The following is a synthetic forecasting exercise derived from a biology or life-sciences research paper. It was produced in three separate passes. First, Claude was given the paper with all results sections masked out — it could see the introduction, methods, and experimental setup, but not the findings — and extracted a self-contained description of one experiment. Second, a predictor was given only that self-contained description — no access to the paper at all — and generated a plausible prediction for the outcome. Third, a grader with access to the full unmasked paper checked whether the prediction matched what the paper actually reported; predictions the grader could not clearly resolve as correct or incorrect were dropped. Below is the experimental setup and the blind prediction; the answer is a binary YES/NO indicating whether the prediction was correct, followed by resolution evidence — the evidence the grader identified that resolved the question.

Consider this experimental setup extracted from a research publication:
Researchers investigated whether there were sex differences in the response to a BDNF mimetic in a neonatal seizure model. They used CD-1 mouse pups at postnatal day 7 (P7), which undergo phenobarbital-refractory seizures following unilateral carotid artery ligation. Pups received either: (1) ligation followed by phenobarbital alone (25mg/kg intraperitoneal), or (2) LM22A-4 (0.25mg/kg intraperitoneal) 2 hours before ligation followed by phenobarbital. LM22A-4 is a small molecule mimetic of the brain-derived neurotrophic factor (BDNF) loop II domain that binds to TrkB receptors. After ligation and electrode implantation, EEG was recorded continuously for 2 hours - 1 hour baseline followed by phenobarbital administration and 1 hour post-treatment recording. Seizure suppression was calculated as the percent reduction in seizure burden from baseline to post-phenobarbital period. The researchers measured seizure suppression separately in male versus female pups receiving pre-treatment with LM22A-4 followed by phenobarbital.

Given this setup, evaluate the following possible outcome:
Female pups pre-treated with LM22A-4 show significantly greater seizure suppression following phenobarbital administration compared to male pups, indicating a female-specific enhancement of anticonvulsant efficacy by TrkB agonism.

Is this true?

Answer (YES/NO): NO